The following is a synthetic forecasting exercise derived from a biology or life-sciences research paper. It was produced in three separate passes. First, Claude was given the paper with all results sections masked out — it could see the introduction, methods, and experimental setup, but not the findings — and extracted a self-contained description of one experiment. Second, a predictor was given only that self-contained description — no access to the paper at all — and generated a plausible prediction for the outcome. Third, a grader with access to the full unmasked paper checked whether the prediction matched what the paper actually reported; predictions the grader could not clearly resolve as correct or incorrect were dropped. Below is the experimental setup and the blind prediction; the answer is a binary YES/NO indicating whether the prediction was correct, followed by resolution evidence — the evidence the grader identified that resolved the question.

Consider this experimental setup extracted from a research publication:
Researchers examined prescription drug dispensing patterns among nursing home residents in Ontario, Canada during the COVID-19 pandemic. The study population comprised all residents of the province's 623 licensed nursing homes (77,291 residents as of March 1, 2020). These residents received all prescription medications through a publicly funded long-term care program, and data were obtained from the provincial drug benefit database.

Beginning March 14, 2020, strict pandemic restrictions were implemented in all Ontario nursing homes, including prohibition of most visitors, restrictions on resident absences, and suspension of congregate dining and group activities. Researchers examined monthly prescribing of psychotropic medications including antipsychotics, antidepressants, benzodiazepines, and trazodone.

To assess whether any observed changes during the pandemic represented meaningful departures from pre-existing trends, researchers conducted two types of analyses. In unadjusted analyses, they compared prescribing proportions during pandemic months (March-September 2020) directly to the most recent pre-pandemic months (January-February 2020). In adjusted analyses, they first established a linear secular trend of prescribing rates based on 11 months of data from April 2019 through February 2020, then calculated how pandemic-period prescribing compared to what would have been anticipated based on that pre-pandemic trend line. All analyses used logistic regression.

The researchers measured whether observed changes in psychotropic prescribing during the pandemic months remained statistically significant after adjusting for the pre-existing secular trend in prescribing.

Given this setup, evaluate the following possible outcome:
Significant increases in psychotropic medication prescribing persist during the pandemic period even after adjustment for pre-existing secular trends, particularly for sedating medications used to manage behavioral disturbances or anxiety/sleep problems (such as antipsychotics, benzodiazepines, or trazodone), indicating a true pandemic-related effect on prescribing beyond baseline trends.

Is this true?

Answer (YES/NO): NO